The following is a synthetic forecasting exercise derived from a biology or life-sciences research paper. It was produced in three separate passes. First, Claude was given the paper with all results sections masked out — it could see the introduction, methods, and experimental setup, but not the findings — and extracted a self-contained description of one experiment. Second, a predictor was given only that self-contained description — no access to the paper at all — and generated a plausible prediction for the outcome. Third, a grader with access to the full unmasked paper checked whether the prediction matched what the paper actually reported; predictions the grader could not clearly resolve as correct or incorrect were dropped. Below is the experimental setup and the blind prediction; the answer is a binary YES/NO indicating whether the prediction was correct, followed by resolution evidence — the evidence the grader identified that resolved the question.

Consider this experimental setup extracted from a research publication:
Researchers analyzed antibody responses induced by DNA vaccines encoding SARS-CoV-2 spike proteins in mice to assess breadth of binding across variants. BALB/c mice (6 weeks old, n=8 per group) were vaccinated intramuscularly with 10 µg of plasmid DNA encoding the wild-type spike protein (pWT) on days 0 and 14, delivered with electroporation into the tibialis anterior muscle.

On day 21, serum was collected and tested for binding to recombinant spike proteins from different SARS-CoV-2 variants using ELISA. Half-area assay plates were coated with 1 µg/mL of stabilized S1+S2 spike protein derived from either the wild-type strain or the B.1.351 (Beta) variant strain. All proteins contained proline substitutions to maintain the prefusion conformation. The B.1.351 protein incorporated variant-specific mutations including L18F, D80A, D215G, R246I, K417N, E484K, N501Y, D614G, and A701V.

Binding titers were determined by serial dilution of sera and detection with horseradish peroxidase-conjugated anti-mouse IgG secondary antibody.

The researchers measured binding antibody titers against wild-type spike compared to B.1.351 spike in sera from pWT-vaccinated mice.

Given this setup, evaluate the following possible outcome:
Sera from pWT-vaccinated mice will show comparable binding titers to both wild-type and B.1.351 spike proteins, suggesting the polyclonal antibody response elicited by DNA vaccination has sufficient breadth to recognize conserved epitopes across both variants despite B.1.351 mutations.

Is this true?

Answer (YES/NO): YES